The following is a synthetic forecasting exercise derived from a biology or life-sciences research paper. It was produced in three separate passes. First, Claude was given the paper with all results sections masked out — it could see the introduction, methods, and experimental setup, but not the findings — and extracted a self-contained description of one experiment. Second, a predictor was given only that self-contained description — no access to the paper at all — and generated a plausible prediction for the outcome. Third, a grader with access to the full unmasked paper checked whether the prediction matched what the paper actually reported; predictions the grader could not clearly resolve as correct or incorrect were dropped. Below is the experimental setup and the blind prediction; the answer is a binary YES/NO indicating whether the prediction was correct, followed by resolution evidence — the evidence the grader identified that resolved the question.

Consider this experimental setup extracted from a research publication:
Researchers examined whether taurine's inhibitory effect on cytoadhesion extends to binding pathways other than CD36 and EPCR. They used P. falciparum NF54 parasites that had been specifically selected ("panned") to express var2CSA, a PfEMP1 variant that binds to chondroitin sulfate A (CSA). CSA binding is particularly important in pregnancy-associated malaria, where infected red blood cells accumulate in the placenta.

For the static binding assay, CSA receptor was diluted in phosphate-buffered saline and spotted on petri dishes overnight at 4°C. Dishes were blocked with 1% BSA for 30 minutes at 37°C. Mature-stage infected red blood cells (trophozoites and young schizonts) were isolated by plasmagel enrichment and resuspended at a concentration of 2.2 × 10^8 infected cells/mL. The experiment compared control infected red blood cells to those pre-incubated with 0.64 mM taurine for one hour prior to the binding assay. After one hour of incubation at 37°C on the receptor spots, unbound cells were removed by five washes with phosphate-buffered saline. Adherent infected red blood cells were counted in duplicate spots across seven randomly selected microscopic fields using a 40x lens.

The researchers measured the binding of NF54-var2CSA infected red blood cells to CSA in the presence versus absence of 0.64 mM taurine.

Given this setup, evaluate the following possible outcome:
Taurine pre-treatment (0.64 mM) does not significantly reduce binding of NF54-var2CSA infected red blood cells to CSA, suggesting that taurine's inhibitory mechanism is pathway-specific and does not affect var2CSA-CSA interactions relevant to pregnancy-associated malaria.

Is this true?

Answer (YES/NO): NO